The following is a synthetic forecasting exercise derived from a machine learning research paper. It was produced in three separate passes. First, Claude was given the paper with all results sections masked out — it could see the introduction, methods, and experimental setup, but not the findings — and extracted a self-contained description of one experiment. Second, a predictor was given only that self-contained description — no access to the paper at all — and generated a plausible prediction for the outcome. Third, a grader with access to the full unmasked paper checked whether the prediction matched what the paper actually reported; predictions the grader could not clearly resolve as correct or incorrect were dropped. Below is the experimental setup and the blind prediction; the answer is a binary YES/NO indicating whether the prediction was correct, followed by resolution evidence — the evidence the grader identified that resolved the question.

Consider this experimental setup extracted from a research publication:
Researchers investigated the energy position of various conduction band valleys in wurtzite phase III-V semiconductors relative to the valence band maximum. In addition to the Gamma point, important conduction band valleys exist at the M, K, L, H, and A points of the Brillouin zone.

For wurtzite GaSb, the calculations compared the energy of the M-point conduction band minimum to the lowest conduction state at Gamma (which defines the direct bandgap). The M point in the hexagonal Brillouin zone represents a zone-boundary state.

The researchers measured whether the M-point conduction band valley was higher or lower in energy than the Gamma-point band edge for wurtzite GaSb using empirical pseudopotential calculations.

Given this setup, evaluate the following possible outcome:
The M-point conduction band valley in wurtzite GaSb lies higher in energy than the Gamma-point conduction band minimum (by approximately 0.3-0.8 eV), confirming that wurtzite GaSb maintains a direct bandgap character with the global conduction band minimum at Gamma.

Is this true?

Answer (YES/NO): NO